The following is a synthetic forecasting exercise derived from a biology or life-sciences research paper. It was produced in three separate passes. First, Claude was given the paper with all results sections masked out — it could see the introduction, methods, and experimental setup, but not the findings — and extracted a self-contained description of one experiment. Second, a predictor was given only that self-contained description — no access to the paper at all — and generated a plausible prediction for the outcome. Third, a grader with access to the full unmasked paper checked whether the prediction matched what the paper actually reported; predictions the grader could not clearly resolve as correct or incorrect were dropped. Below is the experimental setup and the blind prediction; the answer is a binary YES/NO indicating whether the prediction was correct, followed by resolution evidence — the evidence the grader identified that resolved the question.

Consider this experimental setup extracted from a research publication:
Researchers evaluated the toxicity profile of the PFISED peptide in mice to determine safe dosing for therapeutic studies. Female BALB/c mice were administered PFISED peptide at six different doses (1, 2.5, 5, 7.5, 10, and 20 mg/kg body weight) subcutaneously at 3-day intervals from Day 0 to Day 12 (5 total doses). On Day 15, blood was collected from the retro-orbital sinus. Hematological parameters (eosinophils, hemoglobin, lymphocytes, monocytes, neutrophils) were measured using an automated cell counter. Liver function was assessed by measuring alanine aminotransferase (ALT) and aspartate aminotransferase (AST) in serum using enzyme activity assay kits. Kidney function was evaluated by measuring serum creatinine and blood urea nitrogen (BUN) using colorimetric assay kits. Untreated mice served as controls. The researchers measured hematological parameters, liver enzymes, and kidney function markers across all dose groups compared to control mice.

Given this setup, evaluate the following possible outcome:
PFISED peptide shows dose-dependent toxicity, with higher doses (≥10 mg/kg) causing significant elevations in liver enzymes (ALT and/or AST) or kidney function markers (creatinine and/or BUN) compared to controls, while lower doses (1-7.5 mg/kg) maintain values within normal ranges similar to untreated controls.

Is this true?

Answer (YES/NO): NO